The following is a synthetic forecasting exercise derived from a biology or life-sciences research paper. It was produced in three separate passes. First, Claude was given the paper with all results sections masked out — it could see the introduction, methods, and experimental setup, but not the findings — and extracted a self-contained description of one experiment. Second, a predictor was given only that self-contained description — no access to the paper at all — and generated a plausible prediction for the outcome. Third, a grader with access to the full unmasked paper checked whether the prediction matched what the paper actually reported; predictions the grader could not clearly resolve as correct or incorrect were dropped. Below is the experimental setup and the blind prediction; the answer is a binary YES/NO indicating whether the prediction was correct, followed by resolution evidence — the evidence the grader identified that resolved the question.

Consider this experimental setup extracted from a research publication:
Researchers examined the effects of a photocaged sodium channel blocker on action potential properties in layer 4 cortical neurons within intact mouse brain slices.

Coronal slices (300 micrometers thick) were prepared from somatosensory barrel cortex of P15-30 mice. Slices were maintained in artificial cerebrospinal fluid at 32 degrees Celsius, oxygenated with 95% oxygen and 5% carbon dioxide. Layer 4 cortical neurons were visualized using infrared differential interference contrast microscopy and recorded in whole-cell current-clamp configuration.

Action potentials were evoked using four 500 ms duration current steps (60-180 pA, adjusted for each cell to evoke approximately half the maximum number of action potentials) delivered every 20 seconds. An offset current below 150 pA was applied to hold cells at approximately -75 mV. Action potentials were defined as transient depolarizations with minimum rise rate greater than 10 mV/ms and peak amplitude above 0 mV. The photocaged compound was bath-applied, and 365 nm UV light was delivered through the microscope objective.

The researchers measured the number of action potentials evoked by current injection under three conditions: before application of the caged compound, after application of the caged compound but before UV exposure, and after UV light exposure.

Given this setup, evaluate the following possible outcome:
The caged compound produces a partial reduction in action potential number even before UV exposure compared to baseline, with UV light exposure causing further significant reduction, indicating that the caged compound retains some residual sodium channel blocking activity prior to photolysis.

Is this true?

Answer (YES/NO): NO